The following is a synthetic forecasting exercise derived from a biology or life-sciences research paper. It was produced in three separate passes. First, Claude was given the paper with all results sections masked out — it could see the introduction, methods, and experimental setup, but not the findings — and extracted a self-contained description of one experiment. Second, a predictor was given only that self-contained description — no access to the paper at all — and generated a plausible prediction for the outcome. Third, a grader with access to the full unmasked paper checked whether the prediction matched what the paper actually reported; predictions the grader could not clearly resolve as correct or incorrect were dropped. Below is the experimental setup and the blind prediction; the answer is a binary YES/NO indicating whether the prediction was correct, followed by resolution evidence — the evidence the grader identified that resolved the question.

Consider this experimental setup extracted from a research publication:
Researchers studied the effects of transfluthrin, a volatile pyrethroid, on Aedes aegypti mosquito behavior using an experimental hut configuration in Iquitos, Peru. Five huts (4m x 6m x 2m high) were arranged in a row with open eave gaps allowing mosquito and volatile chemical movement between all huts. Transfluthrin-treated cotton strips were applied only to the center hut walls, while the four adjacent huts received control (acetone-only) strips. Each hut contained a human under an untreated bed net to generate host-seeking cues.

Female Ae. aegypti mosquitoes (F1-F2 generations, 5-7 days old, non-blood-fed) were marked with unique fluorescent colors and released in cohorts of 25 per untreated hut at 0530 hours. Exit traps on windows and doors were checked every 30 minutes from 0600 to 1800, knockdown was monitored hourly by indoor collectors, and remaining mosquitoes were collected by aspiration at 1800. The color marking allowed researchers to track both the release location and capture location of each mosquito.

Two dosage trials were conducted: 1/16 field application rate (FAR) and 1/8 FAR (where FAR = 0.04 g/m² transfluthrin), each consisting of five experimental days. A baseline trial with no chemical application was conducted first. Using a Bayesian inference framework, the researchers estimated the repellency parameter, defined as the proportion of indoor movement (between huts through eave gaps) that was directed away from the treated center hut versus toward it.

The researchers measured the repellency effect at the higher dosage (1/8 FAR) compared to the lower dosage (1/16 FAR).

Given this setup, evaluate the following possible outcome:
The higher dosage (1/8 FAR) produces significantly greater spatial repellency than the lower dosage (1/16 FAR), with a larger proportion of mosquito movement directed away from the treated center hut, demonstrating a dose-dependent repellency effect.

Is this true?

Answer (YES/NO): NO